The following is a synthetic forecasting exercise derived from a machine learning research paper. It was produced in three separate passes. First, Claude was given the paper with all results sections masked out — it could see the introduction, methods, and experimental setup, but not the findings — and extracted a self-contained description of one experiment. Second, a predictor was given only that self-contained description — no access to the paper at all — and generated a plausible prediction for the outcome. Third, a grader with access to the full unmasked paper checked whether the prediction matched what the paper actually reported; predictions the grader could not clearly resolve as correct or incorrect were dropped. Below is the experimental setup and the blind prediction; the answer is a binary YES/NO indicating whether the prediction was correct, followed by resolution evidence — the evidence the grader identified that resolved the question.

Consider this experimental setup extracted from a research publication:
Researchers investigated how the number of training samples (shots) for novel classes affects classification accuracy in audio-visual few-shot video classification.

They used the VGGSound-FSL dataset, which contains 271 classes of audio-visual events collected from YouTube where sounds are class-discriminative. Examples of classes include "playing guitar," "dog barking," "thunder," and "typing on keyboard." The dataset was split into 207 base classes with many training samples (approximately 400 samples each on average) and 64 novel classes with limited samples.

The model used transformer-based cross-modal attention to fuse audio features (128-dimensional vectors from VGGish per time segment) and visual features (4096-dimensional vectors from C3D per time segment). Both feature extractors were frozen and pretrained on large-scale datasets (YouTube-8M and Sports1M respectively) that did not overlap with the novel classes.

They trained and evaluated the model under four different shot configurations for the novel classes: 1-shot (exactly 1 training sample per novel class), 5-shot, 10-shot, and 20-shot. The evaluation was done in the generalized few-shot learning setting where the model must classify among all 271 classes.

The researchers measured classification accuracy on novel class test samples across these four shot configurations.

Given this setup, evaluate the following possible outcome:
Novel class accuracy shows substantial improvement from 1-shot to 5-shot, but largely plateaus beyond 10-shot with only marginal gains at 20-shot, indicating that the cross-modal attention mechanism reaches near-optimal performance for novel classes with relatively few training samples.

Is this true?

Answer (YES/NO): NO